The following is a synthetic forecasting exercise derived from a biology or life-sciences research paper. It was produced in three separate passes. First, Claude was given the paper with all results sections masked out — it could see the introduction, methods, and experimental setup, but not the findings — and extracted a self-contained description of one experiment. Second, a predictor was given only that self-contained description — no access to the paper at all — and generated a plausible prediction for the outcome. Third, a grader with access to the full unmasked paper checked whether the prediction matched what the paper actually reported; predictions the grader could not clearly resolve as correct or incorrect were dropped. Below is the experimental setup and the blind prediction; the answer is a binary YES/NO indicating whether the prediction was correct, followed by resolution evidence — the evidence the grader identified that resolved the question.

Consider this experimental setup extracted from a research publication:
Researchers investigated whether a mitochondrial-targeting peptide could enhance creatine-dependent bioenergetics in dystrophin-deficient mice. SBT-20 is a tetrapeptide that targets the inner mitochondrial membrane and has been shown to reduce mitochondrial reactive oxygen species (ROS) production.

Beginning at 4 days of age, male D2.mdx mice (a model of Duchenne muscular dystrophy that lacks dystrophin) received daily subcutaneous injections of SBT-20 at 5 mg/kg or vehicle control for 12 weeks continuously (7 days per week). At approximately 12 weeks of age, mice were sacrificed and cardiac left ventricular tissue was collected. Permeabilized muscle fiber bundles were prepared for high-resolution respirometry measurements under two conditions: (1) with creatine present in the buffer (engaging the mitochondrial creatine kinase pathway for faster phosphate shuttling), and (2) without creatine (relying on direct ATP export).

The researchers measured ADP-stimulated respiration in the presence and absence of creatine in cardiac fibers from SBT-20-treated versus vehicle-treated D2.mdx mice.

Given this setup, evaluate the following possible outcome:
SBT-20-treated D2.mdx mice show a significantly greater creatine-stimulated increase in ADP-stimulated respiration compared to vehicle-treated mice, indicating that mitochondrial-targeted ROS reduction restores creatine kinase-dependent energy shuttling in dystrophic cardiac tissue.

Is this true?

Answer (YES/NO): YES